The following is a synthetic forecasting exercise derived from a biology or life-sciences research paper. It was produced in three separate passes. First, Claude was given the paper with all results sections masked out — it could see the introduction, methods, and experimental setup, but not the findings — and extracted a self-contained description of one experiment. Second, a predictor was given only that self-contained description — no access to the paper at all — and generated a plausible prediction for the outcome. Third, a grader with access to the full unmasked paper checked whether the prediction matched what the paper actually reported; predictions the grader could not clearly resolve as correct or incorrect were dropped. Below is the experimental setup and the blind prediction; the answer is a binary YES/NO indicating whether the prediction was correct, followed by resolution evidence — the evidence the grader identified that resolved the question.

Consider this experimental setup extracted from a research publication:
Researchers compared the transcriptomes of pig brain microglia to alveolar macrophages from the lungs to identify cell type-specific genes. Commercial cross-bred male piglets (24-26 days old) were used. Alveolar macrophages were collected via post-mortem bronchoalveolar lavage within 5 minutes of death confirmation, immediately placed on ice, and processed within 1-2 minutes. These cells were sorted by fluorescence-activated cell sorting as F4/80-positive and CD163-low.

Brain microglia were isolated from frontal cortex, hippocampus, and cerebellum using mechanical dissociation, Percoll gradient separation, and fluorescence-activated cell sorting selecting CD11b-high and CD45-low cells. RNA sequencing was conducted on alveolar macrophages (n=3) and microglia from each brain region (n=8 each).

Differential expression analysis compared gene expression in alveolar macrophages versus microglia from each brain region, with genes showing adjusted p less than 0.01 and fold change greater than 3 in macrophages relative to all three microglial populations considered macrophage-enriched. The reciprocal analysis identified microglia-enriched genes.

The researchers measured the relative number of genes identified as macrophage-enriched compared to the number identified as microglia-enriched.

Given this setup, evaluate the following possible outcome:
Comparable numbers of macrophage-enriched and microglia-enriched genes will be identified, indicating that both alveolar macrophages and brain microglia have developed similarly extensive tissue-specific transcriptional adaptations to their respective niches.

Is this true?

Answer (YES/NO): YES